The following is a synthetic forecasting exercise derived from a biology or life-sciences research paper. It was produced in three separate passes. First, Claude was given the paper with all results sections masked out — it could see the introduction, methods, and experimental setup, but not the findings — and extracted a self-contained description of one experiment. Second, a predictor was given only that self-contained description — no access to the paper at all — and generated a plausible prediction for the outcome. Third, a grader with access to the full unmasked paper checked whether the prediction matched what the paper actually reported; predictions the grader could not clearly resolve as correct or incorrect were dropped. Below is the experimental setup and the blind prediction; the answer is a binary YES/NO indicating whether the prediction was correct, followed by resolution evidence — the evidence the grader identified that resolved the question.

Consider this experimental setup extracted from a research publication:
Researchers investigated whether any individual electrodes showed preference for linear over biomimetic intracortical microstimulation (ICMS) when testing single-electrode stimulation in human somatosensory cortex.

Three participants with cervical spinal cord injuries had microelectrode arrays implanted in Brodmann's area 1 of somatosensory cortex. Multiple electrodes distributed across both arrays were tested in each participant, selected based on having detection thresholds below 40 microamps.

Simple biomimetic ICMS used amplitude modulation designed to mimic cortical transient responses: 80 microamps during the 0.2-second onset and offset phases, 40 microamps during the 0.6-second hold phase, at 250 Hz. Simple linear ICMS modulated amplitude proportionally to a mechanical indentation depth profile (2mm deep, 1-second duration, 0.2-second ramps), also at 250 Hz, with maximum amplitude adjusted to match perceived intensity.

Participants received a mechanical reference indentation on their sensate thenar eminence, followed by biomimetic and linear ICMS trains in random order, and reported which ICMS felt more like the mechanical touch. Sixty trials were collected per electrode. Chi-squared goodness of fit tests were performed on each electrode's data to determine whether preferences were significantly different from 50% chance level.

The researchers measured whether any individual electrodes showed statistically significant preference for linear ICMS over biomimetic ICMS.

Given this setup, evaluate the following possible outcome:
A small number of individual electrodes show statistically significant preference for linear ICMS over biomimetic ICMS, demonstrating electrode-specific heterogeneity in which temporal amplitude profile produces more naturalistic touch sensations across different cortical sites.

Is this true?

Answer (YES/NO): YES